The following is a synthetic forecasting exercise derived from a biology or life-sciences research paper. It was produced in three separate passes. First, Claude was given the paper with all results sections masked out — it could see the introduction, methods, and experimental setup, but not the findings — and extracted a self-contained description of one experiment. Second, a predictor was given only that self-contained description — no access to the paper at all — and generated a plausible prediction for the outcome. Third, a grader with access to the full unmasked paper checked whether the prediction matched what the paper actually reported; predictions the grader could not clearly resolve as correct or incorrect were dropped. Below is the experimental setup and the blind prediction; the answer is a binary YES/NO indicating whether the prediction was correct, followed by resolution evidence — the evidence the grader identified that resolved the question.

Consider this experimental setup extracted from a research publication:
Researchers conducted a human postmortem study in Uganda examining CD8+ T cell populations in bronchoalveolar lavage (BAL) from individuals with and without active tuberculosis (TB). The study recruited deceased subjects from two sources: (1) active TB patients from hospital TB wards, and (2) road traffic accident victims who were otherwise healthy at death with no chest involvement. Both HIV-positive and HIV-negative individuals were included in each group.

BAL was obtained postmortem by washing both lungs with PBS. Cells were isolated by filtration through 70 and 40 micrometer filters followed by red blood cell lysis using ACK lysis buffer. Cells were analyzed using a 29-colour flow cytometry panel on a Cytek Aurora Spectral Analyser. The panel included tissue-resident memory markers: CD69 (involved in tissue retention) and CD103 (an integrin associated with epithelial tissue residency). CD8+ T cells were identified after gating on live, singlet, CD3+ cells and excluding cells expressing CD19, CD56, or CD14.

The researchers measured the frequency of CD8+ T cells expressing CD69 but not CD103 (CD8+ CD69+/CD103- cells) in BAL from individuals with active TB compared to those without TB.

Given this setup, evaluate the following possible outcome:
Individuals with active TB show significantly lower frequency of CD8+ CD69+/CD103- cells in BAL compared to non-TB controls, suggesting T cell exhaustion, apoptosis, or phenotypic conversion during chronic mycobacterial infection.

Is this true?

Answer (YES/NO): YES